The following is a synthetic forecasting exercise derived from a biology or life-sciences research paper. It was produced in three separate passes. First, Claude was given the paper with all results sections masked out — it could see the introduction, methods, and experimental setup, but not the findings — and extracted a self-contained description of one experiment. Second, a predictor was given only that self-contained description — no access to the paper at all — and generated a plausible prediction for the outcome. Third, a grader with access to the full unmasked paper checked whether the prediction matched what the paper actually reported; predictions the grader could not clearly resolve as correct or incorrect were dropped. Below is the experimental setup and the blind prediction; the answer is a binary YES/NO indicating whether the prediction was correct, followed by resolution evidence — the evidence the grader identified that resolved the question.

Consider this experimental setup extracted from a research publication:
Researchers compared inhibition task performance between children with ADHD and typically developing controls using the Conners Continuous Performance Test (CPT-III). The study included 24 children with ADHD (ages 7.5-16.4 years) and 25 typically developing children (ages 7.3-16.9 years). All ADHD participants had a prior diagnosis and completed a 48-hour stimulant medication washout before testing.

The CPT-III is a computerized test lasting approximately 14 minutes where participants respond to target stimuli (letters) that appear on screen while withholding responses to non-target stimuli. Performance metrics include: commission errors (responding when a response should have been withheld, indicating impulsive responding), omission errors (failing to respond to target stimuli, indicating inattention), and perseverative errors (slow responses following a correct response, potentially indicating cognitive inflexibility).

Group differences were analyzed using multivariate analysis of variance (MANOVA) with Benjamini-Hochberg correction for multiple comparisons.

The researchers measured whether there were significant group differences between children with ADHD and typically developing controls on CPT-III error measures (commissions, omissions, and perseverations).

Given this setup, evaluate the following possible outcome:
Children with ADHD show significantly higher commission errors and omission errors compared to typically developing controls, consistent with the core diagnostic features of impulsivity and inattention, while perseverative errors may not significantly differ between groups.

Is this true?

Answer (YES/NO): NO